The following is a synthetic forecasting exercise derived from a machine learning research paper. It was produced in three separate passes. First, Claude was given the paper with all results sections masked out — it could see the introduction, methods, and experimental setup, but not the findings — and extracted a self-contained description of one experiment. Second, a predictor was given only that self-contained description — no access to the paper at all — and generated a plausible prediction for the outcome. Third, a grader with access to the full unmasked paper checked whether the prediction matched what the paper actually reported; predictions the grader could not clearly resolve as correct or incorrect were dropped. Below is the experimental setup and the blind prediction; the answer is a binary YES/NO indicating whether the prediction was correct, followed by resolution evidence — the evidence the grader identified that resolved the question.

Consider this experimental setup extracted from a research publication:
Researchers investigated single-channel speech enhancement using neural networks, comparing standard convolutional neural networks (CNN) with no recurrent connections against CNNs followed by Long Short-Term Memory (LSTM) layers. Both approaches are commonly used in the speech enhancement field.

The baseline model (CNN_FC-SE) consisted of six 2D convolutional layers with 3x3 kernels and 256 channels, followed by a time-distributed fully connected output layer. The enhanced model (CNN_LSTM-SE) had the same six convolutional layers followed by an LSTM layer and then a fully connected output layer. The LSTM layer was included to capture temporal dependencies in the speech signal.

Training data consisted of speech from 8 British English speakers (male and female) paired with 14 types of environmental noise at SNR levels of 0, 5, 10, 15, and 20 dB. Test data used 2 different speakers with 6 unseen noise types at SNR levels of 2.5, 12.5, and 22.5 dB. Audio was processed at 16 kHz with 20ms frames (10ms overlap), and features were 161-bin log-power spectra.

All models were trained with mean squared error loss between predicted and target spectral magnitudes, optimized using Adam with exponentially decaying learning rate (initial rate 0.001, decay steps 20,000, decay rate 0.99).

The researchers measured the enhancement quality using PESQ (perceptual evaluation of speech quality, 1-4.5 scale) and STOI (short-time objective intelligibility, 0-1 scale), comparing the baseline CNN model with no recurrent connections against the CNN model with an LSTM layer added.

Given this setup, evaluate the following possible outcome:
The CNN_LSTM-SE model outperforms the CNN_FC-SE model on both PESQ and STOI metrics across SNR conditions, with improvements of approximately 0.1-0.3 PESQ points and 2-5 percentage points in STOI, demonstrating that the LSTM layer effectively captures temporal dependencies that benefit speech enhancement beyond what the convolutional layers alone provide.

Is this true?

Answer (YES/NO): NO